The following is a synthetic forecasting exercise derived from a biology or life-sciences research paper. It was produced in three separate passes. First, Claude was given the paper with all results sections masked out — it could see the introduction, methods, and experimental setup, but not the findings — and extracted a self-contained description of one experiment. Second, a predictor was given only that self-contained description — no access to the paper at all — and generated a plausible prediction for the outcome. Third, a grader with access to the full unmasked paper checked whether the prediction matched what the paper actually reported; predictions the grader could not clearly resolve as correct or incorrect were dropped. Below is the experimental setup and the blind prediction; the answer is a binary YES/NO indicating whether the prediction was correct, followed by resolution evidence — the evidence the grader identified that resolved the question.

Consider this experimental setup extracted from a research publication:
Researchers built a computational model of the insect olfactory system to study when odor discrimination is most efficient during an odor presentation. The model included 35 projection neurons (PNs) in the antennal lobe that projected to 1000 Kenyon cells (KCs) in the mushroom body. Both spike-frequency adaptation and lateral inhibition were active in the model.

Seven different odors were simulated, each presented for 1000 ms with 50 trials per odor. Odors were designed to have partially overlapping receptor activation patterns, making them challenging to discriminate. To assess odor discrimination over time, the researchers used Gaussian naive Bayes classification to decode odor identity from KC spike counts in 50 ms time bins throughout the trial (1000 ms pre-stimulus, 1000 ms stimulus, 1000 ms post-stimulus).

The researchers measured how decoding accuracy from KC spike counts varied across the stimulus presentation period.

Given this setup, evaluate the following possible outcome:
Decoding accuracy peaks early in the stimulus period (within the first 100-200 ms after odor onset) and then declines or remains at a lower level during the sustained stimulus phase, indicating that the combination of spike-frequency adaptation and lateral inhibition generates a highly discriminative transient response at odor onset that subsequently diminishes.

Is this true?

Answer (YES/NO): YES